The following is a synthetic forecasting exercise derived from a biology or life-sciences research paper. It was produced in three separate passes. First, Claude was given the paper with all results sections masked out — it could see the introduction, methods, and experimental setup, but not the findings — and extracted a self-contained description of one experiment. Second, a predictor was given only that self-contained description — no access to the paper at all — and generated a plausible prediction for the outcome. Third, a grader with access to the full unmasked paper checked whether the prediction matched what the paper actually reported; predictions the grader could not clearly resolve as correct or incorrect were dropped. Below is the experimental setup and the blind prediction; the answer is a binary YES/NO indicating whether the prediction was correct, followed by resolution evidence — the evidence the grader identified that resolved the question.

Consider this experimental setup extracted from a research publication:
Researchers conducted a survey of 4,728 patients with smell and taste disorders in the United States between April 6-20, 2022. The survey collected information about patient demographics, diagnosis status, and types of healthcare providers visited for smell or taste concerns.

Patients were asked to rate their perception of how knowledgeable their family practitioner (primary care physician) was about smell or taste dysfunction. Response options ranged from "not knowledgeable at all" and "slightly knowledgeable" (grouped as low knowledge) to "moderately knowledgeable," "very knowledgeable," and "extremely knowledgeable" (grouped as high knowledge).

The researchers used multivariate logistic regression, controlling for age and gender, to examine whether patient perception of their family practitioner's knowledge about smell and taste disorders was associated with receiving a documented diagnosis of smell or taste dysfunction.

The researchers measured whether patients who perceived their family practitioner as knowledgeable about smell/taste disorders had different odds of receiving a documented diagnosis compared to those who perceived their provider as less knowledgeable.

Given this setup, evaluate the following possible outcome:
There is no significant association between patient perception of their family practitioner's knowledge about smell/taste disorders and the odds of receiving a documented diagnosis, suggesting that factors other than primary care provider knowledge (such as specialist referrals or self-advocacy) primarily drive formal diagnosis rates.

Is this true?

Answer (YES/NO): NO